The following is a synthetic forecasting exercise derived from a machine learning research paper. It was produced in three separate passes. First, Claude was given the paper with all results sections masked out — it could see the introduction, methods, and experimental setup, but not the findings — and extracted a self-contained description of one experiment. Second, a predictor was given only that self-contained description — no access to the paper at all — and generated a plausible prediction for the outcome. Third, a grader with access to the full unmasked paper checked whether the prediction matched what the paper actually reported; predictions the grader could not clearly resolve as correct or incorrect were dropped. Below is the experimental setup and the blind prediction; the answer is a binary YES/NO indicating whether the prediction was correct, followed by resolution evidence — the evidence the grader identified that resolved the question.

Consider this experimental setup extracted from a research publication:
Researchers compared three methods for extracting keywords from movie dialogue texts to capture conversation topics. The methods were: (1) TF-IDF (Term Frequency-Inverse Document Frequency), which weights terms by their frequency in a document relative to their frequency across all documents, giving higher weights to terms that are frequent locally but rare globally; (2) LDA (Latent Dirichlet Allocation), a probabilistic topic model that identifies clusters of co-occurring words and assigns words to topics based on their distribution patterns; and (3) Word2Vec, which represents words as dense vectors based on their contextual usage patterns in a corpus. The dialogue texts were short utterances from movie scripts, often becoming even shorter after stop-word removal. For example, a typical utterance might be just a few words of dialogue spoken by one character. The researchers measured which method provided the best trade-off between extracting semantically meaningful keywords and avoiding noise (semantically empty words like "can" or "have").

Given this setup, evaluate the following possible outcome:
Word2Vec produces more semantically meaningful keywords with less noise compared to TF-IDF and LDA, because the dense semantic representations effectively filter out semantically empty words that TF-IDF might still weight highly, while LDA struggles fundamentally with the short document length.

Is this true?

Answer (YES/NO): NO